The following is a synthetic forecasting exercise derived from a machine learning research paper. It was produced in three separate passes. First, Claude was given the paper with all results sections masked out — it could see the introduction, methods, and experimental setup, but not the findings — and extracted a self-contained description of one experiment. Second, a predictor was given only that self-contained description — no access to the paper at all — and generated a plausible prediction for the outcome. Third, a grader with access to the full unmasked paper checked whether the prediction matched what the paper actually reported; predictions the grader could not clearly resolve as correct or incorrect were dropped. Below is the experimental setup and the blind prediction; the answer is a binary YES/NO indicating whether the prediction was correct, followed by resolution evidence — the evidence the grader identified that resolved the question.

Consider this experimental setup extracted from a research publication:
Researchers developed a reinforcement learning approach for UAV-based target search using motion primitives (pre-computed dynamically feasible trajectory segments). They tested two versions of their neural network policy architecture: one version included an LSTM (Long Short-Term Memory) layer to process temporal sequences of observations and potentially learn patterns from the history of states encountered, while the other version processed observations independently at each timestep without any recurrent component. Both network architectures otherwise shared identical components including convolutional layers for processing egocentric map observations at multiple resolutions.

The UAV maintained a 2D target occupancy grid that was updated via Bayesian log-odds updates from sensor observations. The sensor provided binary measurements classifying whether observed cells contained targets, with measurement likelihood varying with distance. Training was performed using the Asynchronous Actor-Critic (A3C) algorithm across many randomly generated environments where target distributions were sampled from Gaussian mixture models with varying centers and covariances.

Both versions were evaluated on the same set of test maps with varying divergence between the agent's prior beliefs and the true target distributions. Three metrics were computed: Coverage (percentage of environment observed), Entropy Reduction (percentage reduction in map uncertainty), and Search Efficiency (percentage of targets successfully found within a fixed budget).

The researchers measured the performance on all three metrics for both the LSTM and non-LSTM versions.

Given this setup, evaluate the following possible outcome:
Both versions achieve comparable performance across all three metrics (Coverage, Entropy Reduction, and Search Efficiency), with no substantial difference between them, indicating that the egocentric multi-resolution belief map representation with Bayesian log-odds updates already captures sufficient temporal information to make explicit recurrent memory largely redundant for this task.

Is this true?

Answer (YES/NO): NO